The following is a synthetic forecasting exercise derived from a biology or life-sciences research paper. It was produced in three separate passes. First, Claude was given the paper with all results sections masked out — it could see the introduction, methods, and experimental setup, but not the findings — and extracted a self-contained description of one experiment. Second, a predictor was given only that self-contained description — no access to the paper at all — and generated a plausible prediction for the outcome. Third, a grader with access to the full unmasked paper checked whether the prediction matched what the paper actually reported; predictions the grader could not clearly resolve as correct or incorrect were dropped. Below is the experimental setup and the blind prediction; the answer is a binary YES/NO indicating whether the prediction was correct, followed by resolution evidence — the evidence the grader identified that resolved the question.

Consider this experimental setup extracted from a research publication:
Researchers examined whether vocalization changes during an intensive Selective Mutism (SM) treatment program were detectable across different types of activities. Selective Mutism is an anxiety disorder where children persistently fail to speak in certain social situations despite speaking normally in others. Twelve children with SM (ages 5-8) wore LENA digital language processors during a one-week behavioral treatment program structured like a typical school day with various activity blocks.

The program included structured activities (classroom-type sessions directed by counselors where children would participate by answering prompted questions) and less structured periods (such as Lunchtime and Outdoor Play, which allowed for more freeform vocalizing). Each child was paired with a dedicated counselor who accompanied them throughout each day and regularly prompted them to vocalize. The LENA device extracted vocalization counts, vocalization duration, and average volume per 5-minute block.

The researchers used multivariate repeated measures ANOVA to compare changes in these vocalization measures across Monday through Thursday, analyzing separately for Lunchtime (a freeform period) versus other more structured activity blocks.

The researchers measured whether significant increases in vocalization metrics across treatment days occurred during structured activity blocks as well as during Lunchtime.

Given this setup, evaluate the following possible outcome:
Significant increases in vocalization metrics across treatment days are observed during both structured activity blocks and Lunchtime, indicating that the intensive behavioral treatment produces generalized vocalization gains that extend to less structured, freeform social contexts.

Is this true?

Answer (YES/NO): NO